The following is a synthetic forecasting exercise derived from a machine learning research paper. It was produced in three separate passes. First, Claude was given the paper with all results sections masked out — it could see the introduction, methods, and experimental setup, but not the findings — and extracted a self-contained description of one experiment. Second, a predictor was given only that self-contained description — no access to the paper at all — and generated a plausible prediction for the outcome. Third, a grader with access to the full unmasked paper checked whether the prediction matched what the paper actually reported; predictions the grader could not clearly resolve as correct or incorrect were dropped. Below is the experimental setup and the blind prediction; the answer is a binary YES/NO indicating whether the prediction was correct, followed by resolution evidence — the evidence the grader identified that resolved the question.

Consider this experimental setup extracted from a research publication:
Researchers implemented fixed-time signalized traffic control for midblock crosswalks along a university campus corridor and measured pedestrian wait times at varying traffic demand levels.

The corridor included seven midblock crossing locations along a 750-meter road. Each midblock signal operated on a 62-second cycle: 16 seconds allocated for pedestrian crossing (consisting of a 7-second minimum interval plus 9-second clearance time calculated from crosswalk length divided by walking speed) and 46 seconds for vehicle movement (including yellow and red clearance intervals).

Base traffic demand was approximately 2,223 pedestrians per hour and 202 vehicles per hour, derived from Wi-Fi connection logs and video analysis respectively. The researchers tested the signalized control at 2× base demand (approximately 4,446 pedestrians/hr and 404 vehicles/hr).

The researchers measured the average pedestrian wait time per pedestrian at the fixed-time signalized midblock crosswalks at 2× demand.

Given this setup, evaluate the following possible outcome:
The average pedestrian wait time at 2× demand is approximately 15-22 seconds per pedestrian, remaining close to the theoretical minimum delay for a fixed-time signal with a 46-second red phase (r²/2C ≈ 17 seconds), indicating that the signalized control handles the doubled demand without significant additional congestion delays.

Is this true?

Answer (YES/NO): NO